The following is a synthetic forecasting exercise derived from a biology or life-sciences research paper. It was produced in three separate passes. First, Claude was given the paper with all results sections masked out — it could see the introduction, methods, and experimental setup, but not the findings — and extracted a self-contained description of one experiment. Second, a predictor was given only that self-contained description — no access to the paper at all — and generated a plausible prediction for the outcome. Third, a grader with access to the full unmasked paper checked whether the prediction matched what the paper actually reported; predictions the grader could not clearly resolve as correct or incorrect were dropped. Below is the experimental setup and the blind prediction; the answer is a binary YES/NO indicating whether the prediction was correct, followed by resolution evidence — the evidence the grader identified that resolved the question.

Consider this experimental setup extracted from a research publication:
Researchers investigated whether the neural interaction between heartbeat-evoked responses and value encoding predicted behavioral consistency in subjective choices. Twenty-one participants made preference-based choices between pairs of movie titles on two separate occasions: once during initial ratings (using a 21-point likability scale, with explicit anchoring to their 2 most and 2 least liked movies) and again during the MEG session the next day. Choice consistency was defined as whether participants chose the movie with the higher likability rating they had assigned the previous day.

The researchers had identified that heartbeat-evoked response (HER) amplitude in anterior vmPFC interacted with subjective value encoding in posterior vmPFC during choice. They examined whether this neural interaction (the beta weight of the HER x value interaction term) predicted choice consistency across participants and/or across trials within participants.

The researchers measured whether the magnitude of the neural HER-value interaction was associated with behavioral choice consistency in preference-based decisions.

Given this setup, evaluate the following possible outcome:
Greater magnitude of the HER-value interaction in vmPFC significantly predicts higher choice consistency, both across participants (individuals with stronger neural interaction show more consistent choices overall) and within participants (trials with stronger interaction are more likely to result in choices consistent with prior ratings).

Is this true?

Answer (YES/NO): YES